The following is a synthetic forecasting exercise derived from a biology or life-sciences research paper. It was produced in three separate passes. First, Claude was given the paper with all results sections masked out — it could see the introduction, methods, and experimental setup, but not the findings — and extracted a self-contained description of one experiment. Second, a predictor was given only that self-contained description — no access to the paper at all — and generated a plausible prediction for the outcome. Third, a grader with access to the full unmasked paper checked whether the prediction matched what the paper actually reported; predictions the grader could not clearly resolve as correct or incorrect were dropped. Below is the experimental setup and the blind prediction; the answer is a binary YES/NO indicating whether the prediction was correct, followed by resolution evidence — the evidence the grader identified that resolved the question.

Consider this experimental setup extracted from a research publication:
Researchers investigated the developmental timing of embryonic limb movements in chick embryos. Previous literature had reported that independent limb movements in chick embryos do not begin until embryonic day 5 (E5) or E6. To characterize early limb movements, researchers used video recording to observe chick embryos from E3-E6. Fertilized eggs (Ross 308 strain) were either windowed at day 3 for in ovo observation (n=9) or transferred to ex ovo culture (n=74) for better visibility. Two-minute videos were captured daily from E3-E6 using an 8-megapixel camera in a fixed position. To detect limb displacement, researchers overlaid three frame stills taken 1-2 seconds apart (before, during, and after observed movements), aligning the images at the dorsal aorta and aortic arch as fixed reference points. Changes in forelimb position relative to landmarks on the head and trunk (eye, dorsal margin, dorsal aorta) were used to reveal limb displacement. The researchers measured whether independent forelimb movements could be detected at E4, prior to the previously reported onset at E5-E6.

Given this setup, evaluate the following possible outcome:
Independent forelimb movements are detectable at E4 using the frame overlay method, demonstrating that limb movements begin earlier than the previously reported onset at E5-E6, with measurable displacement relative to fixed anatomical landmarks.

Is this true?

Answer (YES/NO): NO